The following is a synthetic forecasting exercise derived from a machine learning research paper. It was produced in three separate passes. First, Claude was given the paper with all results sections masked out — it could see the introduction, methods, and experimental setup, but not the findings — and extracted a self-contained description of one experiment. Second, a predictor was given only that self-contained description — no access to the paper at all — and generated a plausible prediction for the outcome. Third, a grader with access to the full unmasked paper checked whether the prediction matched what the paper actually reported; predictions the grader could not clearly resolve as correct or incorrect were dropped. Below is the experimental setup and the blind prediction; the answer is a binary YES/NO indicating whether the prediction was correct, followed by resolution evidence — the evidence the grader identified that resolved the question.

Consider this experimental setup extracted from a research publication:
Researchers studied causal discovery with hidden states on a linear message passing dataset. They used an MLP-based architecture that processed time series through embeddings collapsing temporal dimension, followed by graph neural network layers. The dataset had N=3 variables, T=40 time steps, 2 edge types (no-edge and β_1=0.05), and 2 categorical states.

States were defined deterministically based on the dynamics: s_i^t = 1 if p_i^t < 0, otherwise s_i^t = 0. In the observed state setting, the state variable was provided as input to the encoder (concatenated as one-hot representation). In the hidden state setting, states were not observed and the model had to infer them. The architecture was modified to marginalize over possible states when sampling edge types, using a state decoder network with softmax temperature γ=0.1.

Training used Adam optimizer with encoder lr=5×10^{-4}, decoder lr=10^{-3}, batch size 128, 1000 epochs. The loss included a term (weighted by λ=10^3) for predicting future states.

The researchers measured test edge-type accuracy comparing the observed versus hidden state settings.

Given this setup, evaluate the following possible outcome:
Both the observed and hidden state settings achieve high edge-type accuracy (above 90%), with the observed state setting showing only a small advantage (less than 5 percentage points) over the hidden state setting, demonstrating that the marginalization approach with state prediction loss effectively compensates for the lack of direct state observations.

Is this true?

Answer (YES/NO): YES